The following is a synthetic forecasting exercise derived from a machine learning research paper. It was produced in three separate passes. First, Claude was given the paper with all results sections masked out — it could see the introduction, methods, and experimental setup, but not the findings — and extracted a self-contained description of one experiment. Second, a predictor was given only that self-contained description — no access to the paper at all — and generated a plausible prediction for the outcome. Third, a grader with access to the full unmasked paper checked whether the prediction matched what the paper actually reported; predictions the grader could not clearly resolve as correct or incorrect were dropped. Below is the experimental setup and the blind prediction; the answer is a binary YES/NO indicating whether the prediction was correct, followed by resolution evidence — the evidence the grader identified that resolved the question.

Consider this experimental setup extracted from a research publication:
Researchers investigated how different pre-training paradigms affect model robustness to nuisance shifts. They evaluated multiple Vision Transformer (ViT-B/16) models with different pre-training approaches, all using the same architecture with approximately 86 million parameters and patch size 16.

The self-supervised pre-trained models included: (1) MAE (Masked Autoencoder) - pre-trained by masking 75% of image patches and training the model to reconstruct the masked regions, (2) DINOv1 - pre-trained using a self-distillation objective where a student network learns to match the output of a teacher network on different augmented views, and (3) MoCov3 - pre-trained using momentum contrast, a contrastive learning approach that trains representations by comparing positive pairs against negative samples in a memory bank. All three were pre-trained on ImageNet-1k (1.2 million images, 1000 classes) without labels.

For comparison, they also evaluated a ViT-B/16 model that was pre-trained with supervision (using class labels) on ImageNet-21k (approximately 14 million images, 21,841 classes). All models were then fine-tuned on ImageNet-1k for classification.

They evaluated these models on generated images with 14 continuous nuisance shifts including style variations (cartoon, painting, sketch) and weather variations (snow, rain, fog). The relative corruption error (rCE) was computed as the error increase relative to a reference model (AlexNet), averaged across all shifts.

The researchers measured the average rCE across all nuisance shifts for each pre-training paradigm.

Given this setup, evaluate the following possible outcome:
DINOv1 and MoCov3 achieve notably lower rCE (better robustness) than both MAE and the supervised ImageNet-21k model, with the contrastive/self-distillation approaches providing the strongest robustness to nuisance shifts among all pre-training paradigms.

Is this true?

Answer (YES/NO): YES